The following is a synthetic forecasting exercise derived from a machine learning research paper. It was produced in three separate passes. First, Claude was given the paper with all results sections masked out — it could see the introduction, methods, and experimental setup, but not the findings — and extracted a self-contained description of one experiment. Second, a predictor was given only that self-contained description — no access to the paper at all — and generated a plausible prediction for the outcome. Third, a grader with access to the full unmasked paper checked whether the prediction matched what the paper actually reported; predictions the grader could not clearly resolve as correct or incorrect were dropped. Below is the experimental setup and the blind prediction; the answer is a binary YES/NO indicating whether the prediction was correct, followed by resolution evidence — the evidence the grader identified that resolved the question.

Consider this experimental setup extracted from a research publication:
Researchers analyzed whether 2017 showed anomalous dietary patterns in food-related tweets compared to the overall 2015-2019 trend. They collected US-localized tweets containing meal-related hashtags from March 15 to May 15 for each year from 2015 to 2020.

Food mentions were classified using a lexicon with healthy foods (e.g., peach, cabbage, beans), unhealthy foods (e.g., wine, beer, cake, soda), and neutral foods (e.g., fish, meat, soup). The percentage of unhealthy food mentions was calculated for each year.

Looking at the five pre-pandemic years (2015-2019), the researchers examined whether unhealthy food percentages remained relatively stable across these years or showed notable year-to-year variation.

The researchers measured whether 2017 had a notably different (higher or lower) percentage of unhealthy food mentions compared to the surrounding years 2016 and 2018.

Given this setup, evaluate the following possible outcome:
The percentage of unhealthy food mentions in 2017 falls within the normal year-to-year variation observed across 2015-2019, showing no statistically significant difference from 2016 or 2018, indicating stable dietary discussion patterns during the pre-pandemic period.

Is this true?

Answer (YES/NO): NO